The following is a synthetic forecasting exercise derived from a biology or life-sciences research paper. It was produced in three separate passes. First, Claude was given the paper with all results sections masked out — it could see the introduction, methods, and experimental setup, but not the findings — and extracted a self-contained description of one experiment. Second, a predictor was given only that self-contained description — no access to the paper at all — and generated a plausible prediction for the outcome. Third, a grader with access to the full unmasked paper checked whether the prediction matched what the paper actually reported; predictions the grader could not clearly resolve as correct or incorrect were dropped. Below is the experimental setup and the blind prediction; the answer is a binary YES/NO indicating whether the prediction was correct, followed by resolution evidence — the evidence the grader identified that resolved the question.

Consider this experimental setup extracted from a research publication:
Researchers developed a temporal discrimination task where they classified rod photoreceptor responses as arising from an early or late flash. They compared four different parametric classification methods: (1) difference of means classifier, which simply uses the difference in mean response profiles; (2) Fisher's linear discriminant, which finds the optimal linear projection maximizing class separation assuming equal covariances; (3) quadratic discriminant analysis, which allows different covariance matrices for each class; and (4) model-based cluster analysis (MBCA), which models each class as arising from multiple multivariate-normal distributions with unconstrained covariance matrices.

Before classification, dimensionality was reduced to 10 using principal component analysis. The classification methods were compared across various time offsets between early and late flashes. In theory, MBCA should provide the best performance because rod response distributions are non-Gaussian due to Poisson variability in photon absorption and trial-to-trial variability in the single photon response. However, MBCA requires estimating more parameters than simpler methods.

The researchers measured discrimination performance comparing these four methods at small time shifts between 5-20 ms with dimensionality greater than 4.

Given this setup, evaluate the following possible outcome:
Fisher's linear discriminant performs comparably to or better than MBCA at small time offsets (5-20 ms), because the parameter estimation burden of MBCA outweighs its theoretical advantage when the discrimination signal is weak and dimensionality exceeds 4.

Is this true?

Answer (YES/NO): YES